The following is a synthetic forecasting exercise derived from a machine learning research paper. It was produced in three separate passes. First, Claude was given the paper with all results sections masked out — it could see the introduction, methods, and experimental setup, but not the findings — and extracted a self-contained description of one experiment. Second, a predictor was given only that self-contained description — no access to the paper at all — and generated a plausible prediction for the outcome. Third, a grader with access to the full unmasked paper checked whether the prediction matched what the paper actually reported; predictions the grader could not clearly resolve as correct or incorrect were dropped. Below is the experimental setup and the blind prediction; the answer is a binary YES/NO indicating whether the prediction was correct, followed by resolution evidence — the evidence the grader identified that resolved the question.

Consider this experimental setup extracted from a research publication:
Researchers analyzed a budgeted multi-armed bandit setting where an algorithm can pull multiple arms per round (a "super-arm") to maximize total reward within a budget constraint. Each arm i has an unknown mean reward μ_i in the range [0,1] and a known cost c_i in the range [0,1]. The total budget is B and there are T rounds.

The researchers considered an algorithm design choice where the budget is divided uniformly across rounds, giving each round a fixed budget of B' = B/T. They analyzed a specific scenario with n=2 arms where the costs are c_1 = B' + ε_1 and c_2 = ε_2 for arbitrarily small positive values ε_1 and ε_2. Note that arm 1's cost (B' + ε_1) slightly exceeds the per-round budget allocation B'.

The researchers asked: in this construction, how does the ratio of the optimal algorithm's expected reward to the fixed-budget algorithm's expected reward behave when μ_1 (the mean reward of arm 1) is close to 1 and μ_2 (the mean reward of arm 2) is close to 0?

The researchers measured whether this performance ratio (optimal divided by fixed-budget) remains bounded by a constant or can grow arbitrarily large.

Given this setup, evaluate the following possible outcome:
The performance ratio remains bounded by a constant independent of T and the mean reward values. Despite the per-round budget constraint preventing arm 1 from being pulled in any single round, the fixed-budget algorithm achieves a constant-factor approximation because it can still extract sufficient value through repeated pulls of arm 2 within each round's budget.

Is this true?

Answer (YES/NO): NO